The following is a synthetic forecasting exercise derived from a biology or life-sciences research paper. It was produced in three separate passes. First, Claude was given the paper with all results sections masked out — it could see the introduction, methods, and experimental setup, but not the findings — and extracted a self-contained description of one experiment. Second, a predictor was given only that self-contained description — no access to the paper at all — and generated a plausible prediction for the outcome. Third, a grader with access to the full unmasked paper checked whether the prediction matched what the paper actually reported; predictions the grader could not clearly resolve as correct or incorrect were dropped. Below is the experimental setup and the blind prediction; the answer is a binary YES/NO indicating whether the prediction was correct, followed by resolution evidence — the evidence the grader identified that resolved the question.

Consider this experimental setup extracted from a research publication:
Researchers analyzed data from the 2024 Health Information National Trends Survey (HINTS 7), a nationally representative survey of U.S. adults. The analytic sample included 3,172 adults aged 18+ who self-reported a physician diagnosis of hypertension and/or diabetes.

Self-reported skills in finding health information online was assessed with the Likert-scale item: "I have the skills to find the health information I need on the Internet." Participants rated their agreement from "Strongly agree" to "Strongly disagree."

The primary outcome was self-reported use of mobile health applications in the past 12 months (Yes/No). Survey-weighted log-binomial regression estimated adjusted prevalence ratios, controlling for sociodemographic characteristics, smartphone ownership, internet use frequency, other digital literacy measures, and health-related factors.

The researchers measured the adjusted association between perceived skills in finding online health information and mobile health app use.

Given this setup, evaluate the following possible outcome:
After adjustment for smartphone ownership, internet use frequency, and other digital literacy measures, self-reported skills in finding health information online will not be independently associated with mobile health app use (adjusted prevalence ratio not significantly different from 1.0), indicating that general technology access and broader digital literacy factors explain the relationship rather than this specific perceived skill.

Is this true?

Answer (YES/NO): YES